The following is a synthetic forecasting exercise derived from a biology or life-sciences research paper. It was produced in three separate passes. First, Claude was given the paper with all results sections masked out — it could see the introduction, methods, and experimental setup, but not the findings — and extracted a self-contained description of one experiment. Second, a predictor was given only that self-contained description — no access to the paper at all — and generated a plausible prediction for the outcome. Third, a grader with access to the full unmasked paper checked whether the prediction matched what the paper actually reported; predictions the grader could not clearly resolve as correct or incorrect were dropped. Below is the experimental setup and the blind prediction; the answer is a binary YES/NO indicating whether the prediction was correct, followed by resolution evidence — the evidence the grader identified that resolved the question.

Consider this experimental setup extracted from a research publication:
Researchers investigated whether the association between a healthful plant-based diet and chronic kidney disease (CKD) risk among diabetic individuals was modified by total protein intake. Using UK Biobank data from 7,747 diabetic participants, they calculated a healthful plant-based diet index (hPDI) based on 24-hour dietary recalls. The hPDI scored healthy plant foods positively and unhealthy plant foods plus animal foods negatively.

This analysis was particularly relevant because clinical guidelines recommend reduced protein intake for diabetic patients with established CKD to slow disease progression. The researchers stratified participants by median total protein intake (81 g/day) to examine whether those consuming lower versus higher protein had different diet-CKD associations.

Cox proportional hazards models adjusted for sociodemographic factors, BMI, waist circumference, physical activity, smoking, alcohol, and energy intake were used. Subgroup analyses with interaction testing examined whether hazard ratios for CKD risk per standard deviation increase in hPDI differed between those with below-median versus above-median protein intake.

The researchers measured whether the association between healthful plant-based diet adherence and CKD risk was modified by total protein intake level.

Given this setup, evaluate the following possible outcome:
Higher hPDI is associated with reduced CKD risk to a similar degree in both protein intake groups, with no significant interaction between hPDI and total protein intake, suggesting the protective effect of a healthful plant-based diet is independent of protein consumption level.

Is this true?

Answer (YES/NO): YES